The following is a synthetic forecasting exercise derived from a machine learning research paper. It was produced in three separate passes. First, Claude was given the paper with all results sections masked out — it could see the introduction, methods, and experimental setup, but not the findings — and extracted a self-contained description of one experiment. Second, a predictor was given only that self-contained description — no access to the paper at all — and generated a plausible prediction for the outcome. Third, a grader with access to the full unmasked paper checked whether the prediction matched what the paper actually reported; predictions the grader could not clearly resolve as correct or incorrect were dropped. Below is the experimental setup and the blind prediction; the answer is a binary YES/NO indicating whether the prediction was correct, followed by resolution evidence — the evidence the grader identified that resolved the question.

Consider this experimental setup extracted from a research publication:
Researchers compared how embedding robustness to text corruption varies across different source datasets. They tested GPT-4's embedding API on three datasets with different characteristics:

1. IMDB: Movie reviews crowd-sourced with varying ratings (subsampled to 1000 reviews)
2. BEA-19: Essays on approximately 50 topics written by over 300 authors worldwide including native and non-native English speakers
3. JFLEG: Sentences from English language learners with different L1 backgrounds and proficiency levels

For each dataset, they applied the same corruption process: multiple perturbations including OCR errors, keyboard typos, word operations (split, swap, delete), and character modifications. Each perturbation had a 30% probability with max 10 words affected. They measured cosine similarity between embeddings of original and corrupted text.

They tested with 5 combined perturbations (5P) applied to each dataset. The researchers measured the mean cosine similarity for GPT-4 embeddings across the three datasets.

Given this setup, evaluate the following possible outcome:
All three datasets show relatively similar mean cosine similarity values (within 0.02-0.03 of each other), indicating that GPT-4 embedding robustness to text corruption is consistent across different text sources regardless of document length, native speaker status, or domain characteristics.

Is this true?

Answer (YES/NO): NO